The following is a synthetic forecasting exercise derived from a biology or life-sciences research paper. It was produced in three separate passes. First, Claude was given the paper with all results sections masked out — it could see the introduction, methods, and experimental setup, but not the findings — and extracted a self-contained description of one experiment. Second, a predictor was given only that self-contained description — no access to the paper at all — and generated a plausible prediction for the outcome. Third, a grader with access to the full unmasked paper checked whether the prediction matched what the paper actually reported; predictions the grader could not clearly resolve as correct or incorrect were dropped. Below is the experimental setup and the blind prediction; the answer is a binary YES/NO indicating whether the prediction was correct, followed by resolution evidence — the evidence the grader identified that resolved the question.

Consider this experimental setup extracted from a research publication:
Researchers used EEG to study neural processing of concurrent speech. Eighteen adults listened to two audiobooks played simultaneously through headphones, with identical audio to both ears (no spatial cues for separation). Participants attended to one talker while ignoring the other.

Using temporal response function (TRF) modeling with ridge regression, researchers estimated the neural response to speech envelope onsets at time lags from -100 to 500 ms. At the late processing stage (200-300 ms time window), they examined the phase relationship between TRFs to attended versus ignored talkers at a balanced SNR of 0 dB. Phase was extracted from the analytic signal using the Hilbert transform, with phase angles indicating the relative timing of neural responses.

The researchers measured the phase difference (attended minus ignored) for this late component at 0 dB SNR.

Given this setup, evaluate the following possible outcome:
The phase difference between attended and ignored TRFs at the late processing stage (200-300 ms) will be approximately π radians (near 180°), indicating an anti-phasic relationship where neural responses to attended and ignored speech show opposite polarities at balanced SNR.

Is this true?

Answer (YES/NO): YES